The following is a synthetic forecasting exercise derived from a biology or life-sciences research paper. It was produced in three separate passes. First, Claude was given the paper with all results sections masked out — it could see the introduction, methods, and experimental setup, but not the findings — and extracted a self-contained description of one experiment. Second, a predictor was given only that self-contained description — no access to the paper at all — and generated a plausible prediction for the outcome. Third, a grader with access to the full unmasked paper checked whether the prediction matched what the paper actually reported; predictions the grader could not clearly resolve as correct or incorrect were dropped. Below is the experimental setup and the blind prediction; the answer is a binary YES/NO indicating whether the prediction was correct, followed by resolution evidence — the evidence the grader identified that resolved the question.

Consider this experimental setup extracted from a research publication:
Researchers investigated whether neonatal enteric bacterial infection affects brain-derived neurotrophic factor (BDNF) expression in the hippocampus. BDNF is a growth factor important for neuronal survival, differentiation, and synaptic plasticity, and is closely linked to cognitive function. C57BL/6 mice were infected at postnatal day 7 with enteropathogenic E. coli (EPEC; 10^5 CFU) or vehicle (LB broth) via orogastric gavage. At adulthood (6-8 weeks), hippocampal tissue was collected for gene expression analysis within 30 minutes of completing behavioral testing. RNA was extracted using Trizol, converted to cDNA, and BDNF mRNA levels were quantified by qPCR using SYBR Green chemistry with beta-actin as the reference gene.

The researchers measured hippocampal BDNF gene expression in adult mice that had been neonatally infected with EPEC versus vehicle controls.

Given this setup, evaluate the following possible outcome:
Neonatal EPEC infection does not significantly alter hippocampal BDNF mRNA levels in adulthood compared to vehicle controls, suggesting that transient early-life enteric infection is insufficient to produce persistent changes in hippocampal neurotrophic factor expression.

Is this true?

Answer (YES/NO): NO